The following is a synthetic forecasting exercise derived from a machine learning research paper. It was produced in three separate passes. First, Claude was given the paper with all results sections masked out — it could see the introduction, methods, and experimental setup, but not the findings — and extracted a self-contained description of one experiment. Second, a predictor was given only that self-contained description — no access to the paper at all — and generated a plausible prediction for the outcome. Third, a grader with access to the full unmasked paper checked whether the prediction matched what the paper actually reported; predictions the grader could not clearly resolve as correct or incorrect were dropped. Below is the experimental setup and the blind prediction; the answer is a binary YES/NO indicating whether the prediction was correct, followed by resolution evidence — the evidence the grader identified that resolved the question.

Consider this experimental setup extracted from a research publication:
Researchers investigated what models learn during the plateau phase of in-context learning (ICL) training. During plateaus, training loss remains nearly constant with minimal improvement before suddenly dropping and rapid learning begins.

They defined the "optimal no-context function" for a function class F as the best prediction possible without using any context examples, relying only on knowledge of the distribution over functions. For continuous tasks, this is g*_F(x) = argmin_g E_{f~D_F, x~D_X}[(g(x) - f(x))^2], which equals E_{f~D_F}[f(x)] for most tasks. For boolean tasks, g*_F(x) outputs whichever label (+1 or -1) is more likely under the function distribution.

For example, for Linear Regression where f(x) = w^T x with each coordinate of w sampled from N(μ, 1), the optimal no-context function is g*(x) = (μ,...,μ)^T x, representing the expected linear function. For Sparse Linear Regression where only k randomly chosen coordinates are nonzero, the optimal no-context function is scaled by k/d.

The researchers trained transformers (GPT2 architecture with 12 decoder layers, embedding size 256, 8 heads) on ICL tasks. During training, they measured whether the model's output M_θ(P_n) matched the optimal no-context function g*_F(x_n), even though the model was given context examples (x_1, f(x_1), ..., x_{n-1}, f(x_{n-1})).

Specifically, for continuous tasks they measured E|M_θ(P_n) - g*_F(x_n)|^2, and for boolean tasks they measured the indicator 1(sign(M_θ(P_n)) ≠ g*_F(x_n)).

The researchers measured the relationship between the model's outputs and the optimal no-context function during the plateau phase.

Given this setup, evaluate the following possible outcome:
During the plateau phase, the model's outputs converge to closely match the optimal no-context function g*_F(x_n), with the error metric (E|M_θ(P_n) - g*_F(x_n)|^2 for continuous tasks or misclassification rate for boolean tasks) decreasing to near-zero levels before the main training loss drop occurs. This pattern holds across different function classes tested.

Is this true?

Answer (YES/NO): YES